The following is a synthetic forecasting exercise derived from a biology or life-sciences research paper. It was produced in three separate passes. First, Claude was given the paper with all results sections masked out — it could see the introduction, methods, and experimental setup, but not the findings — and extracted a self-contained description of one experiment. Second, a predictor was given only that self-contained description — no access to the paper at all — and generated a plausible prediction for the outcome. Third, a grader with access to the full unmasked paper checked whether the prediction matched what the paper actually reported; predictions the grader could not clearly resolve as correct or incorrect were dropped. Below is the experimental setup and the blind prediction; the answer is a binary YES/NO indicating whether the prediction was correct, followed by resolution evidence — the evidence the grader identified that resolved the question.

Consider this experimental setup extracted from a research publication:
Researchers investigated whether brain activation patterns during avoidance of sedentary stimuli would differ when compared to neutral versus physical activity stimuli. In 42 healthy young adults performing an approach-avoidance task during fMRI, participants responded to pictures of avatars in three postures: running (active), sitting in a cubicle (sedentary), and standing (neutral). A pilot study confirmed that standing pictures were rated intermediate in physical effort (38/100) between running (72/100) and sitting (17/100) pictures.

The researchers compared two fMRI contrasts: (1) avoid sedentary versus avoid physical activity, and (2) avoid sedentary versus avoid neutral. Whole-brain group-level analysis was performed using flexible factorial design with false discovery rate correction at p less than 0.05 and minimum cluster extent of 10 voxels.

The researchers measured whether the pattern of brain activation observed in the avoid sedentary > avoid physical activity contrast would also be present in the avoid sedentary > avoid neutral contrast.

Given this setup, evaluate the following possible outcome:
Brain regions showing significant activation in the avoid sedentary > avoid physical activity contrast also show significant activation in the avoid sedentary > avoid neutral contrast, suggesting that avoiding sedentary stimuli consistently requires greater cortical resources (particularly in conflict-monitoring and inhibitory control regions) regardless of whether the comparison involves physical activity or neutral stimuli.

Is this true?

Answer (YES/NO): NO